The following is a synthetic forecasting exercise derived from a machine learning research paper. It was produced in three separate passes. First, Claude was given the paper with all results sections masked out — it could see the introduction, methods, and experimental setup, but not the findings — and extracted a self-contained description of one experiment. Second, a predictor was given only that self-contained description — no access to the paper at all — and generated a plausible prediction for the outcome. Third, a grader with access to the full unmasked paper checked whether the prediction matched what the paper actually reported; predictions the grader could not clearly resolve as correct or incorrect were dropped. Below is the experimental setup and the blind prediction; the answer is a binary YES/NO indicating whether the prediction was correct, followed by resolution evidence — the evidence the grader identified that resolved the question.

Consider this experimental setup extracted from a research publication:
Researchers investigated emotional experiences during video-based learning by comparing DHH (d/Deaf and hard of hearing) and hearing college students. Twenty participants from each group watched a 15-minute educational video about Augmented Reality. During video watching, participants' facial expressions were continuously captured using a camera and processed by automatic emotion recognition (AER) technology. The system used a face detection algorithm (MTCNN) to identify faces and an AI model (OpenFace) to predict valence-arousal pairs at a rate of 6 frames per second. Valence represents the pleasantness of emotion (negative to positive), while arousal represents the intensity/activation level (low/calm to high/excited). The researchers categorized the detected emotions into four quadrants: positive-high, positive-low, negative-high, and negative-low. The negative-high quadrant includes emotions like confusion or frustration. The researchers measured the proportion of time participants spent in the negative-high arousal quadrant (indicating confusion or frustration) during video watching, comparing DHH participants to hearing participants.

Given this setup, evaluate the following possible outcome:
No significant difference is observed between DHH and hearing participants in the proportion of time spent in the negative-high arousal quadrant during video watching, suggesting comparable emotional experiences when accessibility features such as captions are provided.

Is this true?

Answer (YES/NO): YES